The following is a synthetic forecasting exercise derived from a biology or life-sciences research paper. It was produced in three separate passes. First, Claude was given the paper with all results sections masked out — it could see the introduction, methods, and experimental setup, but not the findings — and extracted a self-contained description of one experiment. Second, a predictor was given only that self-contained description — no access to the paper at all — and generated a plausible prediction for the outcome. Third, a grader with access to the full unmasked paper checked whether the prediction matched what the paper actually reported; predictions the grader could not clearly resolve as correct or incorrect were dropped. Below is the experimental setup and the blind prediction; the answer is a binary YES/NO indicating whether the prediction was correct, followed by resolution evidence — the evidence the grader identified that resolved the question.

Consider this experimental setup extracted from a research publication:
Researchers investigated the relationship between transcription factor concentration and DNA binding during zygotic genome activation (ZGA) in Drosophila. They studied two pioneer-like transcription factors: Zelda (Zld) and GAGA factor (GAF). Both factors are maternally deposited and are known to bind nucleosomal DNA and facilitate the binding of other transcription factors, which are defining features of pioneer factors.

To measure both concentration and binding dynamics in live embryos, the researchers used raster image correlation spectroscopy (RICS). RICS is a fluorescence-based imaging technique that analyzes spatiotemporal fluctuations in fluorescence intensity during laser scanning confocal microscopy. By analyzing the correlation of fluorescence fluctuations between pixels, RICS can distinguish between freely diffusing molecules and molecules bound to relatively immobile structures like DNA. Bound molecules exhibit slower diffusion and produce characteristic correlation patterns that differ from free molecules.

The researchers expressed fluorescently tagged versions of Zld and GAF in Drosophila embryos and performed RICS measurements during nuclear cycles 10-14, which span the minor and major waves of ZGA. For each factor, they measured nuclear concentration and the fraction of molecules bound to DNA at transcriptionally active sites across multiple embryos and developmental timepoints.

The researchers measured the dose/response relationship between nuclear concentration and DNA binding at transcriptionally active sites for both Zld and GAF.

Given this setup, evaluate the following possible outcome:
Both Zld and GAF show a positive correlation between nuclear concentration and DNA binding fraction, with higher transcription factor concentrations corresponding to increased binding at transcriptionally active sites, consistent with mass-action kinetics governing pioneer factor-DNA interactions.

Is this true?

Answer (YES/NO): NO